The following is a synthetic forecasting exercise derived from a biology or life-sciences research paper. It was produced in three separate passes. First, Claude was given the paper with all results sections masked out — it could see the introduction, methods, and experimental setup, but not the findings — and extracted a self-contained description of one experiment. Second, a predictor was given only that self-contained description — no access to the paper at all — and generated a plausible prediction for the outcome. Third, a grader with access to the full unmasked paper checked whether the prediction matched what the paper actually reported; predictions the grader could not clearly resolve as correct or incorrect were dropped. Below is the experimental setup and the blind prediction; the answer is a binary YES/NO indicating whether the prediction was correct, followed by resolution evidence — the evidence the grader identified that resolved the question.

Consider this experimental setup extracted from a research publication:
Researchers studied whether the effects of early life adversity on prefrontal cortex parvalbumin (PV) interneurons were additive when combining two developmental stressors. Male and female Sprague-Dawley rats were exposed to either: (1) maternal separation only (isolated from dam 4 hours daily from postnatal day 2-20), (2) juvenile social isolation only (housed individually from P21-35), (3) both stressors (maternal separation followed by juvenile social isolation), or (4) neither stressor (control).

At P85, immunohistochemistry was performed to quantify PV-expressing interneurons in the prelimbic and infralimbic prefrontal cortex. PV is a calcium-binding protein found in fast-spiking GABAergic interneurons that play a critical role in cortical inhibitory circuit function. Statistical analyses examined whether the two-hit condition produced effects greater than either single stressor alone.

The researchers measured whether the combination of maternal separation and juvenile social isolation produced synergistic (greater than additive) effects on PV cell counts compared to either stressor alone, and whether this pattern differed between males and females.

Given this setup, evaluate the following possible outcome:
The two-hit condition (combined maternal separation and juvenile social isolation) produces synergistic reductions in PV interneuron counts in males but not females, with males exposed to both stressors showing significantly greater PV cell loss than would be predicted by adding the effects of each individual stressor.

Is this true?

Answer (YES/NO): NO